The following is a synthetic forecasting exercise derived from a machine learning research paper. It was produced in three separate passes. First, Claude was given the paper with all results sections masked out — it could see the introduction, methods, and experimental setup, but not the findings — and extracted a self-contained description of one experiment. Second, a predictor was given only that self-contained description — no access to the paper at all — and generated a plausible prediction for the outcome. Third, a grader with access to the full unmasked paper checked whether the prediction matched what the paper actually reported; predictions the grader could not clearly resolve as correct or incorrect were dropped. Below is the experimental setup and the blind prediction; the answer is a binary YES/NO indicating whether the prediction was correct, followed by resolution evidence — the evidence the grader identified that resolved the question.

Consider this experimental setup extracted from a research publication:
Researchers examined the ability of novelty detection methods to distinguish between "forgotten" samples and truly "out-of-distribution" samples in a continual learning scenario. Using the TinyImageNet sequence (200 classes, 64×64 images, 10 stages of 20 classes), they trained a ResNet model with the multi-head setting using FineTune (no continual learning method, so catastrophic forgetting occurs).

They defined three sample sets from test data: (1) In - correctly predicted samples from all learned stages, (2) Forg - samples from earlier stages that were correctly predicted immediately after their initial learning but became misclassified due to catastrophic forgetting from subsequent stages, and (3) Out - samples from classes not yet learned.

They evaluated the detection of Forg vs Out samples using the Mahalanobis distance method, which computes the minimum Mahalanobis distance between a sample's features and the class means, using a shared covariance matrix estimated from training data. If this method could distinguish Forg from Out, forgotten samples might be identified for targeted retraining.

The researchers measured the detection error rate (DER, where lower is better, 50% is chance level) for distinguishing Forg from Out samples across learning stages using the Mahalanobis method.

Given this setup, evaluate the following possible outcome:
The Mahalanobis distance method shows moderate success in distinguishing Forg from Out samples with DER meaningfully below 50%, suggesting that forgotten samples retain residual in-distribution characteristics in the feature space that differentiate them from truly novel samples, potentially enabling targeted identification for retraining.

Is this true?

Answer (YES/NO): NO